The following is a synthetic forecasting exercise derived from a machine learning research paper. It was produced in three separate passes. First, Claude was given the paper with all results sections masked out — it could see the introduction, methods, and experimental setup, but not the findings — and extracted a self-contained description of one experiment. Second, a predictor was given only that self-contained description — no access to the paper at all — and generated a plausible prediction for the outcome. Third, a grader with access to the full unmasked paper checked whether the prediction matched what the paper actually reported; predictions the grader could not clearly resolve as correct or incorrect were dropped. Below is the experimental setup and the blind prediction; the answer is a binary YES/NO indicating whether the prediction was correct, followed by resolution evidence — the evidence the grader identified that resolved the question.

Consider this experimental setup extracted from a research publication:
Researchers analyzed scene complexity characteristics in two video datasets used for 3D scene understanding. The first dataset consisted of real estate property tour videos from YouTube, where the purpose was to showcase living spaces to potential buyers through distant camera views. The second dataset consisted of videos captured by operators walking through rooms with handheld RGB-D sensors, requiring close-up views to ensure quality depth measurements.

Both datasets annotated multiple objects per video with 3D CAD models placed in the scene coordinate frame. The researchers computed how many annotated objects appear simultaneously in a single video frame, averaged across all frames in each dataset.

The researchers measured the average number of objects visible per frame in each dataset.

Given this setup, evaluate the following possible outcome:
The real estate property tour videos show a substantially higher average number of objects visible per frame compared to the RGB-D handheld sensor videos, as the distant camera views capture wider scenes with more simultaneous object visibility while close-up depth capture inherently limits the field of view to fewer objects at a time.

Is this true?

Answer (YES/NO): YES